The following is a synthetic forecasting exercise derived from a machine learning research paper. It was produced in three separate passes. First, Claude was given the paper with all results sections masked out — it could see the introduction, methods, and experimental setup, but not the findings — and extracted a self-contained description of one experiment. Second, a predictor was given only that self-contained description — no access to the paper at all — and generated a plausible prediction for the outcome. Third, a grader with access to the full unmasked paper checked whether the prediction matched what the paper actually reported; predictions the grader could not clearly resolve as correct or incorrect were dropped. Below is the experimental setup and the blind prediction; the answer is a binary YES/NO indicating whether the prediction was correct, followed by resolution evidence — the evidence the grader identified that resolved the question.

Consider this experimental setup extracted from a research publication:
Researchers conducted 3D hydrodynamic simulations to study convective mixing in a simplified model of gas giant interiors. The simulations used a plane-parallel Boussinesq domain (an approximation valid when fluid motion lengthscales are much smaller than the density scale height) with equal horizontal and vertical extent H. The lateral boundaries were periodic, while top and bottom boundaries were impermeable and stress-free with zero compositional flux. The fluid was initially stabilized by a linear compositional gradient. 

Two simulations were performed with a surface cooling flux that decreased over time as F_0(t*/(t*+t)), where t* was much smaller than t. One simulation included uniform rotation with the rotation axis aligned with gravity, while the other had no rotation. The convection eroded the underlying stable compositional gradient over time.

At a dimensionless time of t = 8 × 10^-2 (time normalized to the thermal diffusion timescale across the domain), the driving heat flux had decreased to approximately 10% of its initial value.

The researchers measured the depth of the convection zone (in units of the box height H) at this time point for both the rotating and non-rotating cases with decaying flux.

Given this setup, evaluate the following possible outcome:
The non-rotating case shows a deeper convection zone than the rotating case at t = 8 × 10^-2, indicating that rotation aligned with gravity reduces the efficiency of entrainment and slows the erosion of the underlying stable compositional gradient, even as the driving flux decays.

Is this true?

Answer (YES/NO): YES